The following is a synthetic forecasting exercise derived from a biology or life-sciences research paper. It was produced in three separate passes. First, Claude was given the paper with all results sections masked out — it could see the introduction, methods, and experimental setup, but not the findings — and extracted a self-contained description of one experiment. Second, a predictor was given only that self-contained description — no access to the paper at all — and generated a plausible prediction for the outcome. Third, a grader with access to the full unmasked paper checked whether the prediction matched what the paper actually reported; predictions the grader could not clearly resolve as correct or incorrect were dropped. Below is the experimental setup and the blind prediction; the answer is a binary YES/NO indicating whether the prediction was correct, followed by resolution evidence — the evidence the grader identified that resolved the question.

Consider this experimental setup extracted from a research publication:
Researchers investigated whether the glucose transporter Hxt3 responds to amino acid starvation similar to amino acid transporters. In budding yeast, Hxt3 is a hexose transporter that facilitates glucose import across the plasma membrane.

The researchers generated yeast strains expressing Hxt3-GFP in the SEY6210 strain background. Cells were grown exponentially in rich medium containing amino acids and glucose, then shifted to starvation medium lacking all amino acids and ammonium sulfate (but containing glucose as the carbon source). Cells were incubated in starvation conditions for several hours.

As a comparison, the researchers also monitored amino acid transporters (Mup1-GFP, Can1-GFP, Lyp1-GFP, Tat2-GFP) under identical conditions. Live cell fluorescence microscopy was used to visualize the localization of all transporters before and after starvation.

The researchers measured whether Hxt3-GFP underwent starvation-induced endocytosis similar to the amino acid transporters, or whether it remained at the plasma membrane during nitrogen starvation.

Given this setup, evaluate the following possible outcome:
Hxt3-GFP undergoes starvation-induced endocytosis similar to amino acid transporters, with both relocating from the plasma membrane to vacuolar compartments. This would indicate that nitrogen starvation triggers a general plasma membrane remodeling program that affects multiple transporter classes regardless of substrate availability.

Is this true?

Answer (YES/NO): YES